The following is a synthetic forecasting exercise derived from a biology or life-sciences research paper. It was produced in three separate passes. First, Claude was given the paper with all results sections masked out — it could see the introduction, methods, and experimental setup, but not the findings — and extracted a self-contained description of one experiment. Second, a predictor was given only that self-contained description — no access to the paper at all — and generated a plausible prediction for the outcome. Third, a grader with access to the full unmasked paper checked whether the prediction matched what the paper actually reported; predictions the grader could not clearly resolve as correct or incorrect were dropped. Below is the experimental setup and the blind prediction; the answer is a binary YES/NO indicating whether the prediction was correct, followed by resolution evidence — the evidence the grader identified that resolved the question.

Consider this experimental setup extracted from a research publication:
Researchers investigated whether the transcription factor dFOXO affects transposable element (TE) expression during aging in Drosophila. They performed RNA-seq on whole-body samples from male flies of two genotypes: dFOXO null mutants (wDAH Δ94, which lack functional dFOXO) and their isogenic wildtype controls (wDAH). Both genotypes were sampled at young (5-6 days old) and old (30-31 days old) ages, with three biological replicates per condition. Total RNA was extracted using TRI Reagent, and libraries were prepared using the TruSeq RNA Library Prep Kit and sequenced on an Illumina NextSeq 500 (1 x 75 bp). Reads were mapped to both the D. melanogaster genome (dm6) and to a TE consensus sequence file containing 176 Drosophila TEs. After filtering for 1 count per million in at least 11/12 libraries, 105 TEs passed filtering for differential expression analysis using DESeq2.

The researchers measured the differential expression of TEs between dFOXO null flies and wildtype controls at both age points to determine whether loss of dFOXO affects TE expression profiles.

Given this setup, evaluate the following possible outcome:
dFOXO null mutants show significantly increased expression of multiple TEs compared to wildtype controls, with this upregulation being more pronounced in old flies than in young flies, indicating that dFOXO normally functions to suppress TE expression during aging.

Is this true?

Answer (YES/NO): NO